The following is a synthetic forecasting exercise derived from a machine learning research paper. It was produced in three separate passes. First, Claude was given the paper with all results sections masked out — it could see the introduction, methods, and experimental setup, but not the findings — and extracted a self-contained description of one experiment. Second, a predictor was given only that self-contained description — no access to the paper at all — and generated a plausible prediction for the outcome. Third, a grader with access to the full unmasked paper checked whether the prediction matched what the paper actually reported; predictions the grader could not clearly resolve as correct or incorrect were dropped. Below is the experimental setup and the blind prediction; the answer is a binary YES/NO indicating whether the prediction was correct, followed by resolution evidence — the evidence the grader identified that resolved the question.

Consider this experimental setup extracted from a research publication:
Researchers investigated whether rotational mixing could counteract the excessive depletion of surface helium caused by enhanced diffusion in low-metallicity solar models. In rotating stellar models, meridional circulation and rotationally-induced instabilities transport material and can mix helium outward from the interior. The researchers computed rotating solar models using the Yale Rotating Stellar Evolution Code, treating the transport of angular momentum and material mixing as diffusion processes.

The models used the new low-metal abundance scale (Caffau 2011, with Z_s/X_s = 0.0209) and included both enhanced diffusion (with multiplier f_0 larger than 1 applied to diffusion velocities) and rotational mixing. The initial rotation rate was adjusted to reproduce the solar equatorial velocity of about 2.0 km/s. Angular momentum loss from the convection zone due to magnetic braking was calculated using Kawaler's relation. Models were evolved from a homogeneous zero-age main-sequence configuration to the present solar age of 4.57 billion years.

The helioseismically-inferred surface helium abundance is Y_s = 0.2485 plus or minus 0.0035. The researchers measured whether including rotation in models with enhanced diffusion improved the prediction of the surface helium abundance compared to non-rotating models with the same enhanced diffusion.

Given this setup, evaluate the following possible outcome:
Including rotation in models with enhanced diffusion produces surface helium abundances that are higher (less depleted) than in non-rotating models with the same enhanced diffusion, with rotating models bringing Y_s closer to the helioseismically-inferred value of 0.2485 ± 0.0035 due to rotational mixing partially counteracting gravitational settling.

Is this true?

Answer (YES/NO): YES